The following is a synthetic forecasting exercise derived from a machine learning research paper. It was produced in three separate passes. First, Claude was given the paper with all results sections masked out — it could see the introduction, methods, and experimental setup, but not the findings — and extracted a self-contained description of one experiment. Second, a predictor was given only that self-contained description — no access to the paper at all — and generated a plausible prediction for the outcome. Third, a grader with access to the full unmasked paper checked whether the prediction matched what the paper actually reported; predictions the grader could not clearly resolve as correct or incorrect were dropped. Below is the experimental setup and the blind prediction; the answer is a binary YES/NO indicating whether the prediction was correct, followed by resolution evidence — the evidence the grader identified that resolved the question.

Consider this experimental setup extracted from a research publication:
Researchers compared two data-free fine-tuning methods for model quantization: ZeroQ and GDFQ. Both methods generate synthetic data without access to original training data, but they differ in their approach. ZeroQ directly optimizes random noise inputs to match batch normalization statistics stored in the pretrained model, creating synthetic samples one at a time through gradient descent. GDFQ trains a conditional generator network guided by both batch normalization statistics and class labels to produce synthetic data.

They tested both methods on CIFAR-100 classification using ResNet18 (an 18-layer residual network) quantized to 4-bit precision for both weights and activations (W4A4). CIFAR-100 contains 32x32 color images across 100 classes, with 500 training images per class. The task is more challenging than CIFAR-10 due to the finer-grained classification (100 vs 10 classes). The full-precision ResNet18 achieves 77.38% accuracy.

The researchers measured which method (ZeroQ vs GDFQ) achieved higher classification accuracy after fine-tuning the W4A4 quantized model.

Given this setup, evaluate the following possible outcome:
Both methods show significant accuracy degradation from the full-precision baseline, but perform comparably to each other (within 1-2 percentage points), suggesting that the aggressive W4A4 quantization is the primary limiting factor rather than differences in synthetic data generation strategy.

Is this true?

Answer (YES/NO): YES